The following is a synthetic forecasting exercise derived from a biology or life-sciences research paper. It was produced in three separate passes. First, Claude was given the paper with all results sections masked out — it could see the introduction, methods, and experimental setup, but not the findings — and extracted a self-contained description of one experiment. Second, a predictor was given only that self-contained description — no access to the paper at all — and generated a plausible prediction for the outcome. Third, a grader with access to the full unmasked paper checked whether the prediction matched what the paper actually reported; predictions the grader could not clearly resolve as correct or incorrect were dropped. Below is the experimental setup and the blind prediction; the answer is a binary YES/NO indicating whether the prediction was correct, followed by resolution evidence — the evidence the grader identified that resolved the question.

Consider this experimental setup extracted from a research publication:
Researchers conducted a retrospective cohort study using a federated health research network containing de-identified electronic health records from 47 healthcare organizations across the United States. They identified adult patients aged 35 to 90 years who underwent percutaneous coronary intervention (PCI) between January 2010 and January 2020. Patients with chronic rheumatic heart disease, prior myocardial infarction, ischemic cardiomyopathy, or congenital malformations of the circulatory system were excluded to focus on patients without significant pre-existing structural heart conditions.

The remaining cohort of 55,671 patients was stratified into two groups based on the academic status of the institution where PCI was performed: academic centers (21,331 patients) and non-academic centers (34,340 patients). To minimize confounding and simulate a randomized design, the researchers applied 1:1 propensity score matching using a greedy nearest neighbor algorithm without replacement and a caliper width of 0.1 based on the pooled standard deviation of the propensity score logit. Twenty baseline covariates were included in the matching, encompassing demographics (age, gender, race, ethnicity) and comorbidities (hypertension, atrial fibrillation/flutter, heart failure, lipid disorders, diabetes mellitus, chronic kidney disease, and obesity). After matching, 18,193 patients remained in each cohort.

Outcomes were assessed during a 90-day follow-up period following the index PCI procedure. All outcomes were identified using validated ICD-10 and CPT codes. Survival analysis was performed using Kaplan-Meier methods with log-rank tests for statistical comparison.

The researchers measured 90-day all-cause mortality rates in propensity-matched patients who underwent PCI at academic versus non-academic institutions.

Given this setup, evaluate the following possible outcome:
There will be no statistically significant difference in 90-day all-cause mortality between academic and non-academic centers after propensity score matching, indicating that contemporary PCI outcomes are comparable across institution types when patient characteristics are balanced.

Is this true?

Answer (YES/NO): NO